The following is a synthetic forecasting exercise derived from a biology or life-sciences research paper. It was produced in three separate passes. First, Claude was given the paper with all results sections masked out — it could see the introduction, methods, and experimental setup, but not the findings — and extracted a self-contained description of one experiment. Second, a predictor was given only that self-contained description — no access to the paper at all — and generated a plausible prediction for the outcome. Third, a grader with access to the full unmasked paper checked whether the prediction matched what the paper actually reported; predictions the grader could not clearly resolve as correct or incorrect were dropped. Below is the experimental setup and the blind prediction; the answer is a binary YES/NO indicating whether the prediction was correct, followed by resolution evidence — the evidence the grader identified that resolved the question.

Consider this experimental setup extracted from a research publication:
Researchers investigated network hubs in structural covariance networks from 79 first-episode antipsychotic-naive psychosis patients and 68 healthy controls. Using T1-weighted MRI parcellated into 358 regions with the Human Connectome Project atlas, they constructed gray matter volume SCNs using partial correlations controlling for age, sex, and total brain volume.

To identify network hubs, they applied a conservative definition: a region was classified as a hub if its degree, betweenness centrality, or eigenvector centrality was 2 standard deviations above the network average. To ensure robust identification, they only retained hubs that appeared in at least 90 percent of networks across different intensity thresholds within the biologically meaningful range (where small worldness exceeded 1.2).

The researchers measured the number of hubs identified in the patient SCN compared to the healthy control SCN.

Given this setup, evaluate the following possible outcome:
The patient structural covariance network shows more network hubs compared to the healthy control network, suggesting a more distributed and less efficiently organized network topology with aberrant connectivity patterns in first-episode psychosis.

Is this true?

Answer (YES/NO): YES